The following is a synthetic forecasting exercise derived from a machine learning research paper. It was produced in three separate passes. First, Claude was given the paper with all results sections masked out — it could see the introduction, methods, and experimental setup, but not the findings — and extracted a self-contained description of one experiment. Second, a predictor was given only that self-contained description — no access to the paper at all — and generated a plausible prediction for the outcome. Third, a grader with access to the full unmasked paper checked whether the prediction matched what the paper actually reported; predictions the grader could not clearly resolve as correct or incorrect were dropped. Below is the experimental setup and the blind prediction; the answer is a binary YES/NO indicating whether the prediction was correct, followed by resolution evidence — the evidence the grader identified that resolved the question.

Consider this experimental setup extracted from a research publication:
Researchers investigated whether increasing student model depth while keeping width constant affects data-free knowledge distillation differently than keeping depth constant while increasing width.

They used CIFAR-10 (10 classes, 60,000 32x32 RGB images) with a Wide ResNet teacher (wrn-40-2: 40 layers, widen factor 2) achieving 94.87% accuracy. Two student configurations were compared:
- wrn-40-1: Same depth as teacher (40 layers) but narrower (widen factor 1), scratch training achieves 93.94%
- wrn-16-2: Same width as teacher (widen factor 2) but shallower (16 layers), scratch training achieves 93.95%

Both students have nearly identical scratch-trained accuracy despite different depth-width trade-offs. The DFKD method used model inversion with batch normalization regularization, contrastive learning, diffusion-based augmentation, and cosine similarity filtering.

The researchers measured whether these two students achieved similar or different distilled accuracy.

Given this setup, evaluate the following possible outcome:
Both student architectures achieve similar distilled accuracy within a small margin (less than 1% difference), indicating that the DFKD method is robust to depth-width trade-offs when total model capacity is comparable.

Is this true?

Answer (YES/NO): YES